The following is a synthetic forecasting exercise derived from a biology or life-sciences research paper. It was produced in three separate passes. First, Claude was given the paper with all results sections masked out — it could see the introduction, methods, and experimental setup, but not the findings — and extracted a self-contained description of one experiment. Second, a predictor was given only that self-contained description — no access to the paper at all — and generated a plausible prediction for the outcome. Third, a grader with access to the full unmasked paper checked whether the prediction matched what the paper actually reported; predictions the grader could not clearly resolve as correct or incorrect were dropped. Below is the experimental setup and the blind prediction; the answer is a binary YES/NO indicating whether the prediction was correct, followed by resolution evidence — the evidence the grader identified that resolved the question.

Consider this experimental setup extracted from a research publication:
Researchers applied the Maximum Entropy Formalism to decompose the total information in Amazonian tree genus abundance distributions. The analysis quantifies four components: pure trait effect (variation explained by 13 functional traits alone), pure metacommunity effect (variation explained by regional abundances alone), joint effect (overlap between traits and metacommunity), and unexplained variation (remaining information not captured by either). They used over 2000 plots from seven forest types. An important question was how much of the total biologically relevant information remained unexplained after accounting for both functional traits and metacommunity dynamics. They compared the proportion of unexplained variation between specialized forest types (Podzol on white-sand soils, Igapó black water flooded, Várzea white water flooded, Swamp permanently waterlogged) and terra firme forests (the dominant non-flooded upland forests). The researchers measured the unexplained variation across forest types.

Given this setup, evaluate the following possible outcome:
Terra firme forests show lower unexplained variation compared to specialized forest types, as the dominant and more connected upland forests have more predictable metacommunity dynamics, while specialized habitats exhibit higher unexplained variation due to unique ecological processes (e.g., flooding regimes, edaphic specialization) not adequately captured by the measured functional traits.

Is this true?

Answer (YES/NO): YES